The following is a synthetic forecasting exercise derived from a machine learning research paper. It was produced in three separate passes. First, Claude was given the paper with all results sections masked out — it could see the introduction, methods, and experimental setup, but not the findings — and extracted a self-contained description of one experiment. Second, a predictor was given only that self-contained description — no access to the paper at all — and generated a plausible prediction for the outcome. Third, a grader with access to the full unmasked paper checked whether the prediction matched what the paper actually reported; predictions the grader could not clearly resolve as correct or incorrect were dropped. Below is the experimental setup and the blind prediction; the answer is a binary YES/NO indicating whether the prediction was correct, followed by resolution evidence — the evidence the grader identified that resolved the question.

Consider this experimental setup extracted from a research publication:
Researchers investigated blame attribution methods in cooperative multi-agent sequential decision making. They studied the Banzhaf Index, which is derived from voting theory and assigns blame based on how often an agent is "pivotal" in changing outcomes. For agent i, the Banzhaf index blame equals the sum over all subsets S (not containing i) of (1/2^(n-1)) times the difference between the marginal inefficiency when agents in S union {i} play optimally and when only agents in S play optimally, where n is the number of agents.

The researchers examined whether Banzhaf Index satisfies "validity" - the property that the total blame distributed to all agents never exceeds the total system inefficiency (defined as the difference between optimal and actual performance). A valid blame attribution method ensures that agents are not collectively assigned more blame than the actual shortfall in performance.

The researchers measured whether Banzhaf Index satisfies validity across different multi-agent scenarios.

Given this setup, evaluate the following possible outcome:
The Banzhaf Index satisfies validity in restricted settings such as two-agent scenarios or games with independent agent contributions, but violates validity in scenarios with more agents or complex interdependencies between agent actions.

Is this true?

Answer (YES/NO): NO